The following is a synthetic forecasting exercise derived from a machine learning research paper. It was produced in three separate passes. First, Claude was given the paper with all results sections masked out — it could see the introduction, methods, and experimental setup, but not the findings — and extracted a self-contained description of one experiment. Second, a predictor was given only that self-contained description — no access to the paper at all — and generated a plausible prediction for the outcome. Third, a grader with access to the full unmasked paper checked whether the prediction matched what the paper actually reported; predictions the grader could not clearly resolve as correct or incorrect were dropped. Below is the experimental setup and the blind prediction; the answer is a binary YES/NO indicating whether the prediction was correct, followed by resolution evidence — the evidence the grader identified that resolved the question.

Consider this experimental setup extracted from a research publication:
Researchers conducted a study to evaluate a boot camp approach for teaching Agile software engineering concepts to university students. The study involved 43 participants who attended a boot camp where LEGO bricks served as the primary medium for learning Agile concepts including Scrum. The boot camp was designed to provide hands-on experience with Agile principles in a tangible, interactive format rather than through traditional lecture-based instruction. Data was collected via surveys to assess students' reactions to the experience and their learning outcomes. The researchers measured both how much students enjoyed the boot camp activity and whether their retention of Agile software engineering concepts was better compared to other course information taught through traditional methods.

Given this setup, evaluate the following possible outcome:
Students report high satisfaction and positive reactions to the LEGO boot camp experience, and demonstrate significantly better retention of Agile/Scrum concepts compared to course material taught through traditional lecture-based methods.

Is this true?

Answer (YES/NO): NO